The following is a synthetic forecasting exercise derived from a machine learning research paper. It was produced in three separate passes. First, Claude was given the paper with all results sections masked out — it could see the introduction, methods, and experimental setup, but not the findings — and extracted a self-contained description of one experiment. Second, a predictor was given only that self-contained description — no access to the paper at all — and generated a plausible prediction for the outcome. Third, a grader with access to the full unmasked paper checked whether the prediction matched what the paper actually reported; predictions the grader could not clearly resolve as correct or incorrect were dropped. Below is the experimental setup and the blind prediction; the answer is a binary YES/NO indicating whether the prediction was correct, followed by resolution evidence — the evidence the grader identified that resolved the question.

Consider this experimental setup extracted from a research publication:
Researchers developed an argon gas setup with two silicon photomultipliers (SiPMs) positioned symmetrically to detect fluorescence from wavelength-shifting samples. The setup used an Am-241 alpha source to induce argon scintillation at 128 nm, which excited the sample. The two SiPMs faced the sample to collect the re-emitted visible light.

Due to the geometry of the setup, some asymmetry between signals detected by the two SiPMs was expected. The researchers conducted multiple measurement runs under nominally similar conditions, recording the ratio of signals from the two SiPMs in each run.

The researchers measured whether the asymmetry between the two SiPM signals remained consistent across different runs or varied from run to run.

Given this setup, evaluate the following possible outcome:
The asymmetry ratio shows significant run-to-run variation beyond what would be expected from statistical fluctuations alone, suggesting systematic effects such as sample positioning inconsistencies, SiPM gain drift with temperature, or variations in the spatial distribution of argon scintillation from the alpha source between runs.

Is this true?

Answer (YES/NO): YES